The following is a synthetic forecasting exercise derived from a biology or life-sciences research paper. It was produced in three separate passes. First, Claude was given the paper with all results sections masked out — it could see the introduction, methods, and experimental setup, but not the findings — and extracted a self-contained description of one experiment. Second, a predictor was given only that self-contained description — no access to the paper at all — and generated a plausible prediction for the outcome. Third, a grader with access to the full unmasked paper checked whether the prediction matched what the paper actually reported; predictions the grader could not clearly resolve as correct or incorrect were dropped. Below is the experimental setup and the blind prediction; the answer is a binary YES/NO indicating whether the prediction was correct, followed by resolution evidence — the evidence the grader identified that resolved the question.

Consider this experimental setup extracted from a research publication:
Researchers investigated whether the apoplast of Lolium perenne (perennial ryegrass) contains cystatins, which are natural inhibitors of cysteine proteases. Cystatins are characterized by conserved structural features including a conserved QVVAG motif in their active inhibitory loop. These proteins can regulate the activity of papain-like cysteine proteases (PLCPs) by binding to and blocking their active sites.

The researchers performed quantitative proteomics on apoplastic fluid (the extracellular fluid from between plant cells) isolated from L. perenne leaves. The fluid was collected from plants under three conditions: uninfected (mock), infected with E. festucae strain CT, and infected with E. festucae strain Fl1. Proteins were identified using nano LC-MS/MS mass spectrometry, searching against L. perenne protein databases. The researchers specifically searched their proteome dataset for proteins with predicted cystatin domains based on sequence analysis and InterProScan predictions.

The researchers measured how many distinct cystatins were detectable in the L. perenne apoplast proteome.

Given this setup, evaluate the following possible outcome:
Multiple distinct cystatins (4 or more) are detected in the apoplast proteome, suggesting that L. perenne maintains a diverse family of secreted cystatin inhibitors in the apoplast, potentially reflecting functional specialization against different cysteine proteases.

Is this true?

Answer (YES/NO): NO